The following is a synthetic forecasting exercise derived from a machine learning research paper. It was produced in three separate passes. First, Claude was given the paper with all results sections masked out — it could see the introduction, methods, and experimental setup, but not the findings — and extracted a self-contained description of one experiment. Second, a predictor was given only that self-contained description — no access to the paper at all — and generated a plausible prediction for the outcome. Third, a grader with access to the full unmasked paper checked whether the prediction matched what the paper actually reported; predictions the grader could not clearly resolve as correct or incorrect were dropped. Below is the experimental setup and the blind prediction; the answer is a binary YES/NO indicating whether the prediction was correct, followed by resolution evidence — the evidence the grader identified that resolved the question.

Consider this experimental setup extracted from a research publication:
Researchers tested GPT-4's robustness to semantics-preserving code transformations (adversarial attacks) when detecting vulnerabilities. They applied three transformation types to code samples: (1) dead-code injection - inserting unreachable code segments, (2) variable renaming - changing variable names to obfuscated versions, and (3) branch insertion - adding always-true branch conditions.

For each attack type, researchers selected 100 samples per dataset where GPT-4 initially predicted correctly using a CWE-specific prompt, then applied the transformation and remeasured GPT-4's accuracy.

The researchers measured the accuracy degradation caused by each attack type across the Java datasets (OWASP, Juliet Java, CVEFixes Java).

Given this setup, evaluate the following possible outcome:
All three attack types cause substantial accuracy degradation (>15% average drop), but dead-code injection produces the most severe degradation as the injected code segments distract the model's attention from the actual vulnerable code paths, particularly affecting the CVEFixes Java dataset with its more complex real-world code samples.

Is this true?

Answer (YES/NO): NO